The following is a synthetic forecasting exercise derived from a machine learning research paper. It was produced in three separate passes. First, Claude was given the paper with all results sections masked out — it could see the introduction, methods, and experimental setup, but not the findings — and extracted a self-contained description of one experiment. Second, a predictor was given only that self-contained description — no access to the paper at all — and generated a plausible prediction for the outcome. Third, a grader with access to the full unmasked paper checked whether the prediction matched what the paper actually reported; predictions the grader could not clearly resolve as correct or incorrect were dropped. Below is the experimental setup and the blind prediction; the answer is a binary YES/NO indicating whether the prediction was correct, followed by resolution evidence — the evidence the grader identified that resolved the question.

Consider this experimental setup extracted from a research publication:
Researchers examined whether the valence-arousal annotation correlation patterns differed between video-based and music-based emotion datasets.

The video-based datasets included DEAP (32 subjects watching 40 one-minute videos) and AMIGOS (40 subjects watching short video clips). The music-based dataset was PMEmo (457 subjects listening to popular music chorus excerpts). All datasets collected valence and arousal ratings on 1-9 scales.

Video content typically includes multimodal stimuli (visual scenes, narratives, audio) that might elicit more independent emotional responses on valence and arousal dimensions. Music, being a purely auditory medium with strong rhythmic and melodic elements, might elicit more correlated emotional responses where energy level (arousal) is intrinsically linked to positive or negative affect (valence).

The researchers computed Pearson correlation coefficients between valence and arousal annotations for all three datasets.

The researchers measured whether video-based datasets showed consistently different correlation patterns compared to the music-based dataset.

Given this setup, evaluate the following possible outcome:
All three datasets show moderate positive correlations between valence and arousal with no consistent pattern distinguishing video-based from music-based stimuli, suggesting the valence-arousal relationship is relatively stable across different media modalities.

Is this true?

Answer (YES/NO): NO